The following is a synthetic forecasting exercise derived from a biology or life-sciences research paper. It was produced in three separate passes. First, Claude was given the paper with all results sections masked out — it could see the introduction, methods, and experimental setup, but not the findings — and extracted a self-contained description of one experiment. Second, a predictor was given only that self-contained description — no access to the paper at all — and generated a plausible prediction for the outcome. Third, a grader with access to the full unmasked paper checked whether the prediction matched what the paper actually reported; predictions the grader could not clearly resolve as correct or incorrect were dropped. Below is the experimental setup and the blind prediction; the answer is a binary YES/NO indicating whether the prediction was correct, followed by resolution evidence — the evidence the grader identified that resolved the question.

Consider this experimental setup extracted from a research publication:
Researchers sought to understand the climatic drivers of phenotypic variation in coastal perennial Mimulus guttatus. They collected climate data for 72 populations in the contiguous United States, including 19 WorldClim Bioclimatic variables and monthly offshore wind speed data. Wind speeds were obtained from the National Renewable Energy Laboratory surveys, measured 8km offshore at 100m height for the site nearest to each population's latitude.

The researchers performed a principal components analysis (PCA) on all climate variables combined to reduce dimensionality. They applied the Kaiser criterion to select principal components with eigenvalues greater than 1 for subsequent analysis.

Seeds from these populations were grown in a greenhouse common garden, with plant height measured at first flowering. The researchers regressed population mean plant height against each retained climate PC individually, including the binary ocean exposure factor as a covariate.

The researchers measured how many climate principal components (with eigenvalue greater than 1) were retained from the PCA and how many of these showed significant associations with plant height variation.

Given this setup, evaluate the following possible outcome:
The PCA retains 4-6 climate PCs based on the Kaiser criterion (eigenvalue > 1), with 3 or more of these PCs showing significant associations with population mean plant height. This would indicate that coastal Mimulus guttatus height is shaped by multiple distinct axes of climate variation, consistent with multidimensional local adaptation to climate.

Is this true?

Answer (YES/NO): NO